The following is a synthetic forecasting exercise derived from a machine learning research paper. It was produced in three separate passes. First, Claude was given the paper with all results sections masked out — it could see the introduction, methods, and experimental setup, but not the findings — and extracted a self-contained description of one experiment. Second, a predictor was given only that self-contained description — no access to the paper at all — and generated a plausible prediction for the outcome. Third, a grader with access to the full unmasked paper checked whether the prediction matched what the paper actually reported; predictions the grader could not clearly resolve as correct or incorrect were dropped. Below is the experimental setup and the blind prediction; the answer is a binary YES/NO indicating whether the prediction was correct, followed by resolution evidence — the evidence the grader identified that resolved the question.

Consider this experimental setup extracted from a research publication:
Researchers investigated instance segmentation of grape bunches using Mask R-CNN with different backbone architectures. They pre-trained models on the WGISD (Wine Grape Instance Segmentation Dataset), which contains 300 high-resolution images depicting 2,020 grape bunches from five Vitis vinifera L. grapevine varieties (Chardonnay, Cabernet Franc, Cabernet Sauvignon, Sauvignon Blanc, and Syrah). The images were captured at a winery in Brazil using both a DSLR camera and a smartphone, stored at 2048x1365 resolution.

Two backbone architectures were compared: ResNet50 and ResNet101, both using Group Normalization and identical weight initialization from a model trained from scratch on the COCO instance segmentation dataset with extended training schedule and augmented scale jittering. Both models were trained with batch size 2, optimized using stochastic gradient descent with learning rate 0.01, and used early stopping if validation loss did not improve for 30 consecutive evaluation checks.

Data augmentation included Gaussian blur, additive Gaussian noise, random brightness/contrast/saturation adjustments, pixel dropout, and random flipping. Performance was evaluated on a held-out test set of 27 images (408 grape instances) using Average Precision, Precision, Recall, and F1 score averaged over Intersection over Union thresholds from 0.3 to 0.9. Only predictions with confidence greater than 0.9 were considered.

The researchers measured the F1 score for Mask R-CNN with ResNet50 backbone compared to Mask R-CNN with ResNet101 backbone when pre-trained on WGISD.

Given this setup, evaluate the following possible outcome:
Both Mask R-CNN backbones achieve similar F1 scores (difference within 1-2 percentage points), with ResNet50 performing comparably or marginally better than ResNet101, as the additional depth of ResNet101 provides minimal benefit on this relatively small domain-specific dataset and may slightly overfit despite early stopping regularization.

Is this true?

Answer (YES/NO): YES